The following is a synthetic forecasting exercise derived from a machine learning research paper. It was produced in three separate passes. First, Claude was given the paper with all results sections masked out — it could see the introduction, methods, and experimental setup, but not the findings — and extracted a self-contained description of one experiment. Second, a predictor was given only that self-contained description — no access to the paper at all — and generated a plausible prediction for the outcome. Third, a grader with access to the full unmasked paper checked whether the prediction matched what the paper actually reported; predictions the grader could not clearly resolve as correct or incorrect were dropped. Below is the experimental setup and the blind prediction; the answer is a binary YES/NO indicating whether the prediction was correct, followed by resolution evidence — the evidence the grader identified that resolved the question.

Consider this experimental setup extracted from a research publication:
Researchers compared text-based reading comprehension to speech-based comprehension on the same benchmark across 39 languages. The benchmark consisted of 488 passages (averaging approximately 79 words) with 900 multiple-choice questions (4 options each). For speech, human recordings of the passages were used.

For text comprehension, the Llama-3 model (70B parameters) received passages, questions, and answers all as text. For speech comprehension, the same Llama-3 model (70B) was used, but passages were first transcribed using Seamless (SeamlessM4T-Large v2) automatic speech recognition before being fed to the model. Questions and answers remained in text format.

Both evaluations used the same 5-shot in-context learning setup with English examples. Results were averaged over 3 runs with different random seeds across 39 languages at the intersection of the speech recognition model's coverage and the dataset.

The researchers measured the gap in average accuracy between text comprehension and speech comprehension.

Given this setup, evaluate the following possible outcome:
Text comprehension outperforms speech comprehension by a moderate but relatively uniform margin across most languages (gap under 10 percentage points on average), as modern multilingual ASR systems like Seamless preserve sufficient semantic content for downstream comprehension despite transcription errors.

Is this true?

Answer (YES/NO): YES